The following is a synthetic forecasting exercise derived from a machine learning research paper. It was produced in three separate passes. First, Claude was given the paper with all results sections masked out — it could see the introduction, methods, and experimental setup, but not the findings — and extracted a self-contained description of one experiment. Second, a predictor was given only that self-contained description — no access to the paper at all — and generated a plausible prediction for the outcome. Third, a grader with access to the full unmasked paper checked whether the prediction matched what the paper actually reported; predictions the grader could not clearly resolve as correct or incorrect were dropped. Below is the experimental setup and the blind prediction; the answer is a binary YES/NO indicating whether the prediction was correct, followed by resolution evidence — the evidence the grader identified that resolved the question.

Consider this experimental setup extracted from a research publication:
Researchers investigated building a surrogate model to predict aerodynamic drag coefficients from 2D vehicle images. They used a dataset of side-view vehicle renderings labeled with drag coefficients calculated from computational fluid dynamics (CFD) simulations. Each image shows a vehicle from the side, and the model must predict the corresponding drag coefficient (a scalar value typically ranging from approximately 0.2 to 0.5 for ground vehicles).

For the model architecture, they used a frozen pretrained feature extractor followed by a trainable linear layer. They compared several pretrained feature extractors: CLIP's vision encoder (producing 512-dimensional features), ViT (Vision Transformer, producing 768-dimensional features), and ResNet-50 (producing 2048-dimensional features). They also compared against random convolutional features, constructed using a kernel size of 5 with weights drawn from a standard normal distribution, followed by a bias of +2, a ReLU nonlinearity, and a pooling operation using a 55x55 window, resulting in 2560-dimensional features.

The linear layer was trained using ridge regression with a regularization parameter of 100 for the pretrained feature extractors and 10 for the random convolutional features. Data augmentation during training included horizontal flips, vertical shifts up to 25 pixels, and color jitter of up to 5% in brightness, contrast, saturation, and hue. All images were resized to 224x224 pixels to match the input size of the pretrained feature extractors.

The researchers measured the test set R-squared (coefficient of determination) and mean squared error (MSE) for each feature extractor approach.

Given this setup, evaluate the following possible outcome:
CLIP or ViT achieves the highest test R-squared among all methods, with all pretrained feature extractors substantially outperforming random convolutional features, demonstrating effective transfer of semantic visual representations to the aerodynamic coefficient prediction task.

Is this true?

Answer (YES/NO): NO